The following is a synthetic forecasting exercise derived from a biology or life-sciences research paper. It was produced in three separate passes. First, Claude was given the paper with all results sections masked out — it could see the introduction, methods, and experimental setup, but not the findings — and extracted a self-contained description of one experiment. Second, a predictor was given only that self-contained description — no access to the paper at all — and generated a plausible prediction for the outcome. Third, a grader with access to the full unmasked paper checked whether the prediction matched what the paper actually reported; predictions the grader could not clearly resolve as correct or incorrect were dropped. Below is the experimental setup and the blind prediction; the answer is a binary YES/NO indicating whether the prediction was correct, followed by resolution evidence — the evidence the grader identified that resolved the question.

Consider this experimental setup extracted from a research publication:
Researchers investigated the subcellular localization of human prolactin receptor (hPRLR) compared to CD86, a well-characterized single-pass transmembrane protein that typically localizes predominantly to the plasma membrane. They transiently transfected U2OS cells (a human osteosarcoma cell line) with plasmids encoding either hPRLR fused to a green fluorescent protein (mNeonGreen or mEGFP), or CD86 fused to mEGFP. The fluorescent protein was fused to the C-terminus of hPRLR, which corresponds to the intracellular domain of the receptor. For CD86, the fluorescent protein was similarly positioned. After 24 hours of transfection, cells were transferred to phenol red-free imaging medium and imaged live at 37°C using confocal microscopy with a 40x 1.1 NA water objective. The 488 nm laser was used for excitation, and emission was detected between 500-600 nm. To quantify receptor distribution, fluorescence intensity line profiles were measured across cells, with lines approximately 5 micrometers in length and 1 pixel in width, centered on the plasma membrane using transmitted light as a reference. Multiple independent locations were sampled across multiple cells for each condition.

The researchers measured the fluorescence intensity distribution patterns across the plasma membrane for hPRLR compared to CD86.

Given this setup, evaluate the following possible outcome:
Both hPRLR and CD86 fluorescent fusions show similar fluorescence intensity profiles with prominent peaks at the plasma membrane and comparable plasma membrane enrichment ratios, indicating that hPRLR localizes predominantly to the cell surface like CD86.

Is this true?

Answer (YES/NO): NO